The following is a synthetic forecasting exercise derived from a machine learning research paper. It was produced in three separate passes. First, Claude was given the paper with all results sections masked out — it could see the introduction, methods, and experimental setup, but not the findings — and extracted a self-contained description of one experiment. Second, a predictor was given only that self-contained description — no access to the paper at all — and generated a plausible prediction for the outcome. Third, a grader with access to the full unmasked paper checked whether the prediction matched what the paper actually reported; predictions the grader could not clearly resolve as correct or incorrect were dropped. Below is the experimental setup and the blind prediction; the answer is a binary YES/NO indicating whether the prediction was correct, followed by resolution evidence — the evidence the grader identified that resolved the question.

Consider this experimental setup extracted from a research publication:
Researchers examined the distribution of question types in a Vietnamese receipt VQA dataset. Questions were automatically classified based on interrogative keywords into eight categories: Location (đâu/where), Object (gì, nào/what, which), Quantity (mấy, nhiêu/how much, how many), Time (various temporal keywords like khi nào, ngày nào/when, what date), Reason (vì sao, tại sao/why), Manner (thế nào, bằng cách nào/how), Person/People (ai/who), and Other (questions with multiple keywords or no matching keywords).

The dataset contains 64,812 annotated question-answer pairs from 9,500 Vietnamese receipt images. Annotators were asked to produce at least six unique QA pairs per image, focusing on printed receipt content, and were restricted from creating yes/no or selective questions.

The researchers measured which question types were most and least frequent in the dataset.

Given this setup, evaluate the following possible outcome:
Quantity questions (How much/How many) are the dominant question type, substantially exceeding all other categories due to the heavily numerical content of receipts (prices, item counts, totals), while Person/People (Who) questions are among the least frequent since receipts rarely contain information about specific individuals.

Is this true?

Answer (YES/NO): NO